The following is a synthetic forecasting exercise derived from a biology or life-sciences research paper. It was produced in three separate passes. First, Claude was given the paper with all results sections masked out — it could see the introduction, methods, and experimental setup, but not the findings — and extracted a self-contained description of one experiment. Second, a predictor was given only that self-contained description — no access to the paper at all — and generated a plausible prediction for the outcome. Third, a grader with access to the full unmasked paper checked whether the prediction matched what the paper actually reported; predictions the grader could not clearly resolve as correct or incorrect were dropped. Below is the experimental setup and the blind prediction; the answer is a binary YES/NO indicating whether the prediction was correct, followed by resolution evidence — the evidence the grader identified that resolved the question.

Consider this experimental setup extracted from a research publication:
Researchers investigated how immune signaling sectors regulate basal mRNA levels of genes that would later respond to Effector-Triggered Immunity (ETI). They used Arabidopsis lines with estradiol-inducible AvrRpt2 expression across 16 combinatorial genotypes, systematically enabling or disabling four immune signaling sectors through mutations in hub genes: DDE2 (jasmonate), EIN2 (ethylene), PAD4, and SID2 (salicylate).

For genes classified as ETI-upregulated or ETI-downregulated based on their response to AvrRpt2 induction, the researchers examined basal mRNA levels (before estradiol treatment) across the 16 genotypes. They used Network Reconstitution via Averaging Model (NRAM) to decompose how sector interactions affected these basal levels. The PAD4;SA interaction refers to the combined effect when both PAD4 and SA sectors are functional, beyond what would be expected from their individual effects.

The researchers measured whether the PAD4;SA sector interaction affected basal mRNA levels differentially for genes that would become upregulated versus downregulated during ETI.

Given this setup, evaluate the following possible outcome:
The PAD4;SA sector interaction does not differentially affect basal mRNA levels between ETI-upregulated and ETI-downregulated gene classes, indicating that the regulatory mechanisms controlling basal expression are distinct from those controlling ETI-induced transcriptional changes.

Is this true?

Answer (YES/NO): NO